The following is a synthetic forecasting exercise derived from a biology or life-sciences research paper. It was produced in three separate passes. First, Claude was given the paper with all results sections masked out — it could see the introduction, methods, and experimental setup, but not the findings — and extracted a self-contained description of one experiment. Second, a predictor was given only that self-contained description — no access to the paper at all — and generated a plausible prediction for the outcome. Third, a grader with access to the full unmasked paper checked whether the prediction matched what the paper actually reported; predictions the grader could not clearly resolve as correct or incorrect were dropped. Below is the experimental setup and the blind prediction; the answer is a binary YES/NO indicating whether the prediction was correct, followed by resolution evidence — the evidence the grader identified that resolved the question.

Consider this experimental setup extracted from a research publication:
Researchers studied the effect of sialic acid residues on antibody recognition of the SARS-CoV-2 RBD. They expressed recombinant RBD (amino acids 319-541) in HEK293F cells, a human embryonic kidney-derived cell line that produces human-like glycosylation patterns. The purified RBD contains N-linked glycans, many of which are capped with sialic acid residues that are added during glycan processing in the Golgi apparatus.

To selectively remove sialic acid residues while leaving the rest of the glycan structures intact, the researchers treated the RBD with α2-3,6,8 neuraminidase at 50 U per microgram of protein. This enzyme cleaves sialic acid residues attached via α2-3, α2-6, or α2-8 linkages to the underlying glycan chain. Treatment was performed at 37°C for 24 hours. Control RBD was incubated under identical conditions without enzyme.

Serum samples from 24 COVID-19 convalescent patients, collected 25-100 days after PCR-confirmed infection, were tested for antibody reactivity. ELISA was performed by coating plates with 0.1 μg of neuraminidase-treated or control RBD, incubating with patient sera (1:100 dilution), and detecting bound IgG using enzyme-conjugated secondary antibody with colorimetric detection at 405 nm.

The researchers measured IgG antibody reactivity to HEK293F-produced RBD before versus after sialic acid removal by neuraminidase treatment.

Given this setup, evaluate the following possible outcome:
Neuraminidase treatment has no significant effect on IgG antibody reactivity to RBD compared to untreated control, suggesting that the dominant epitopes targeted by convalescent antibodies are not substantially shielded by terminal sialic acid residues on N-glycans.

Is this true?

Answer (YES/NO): NO